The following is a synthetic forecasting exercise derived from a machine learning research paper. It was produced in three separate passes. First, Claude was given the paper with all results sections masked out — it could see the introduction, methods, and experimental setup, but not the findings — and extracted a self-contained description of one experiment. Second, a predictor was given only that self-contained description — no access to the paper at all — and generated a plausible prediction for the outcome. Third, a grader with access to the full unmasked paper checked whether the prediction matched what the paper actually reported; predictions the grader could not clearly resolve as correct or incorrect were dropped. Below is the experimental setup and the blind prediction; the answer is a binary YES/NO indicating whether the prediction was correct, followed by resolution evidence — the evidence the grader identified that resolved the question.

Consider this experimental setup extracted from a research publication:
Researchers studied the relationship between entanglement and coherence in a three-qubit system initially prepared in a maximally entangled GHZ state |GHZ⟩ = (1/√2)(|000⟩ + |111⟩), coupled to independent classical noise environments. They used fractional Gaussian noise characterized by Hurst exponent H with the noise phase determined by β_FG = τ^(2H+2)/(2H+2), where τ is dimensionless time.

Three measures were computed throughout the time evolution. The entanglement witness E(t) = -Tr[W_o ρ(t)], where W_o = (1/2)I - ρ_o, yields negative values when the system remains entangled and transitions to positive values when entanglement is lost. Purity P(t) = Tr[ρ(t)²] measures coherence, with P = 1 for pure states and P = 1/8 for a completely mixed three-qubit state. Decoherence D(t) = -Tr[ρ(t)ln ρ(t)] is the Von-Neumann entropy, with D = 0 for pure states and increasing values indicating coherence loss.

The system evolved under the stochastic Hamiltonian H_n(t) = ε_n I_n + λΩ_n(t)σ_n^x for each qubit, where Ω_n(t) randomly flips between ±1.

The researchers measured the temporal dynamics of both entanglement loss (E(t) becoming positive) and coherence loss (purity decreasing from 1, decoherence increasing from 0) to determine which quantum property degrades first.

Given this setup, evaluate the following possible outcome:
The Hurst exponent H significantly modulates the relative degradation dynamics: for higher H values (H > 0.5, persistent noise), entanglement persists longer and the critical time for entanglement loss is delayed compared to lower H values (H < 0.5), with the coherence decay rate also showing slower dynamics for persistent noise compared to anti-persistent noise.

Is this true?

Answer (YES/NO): NO